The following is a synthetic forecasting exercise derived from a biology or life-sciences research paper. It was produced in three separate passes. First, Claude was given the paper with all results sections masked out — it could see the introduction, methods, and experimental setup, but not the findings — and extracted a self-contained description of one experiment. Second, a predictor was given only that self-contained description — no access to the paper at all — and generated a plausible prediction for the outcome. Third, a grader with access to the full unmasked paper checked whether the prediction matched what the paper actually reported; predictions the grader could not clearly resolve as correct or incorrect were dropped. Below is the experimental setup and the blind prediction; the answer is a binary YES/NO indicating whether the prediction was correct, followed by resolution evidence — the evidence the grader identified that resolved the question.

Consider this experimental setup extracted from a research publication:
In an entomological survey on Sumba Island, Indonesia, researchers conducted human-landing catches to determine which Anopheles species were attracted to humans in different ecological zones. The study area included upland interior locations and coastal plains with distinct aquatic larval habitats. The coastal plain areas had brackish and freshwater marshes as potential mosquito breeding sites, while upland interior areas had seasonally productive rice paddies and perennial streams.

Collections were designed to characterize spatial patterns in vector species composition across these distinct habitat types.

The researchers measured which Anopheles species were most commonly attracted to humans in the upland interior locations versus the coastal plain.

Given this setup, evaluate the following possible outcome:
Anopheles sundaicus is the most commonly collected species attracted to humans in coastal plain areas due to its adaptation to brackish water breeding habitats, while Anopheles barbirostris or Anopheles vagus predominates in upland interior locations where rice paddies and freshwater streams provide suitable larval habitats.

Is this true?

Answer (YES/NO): NO